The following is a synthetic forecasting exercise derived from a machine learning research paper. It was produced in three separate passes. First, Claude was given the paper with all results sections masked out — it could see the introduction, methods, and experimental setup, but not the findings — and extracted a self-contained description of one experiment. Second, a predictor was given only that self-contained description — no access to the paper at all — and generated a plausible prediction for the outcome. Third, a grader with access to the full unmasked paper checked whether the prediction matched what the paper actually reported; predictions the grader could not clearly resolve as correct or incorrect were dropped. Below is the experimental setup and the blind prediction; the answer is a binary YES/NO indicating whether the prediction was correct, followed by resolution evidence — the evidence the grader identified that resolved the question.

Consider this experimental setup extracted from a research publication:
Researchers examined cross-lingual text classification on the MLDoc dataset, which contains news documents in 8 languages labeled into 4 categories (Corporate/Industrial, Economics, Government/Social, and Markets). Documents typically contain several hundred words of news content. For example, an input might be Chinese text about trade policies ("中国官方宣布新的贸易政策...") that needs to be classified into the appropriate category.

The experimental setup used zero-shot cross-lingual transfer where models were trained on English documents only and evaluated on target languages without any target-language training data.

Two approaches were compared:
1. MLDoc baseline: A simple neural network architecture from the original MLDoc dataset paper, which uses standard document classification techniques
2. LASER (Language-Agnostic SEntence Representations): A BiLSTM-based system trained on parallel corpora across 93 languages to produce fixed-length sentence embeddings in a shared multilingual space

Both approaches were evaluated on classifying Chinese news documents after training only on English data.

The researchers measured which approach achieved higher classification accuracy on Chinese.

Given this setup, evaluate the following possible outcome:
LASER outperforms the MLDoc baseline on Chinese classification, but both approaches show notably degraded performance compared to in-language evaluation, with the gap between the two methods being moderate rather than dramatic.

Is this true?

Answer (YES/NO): NO